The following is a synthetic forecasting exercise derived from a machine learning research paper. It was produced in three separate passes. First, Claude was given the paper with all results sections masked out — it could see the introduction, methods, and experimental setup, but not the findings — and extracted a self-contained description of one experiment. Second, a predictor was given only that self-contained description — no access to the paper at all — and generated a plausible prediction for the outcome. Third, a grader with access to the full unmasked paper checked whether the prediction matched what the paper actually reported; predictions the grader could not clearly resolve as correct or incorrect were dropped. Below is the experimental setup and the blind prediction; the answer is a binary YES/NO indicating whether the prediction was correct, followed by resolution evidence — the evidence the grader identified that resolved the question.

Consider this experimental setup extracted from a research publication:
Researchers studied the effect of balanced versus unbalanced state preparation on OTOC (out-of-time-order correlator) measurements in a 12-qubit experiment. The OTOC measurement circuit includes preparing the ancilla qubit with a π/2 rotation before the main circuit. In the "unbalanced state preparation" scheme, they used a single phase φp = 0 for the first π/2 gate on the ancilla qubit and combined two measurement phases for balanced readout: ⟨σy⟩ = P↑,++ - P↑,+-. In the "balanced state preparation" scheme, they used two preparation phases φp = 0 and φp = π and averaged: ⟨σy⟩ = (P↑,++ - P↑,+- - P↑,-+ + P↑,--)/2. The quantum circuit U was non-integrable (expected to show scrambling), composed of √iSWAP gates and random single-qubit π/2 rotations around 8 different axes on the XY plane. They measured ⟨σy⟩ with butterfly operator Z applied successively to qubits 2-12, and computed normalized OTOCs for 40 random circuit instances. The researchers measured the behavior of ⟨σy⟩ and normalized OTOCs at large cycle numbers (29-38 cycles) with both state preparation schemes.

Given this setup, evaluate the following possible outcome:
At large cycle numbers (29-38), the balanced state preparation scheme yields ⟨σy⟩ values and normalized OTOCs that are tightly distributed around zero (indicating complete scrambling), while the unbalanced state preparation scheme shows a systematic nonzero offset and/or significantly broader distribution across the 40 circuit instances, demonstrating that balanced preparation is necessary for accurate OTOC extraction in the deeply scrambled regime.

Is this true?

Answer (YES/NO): YES